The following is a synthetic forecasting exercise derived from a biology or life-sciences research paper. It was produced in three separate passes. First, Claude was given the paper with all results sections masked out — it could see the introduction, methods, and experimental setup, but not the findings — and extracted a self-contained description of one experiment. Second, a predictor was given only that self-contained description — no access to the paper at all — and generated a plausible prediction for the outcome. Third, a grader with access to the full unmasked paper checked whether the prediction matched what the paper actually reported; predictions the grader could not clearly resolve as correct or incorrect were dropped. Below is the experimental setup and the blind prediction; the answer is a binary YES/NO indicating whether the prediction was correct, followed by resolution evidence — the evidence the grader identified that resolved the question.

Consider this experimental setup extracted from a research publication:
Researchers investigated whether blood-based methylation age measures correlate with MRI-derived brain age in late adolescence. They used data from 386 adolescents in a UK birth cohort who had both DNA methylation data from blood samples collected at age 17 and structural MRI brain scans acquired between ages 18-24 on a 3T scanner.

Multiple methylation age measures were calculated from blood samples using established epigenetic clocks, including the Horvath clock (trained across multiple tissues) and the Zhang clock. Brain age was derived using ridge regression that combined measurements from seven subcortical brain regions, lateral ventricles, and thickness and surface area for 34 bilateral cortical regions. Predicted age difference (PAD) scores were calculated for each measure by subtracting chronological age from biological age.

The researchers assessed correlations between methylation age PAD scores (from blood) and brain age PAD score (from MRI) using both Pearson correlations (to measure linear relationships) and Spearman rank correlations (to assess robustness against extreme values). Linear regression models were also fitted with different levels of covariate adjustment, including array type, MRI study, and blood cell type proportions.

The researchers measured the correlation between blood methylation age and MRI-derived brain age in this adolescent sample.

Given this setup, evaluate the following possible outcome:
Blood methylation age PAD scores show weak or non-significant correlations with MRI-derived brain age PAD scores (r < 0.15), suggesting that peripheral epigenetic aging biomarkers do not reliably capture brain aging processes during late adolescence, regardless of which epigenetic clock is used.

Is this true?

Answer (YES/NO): YES